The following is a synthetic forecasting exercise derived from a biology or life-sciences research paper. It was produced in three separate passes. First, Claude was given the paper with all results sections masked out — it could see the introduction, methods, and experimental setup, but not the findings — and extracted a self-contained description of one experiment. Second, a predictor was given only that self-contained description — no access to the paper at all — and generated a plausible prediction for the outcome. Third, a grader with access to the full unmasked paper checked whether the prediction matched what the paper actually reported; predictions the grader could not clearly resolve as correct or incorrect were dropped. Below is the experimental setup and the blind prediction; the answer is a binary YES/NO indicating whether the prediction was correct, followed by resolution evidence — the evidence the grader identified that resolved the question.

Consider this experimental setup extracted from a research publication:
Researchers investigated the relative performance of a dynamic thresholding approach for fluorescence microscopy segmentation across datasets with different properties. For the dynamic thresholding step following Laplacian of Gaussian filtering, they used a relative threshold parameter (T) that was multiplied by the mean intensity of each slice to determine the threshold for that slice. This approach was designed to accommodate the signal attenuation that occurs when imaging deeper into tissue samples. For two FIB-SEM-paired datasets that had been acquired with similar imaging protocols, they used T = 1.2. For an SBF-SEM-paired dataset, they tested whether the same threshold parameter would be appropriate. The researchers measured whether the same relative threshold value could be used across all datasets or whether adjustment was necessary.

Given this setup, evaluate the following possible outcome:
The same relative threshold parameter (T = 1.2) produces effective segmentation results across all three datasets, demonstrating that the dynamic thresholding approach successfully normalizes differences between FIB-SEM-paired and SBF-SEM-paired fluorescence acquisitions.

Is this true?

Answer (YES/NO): NO